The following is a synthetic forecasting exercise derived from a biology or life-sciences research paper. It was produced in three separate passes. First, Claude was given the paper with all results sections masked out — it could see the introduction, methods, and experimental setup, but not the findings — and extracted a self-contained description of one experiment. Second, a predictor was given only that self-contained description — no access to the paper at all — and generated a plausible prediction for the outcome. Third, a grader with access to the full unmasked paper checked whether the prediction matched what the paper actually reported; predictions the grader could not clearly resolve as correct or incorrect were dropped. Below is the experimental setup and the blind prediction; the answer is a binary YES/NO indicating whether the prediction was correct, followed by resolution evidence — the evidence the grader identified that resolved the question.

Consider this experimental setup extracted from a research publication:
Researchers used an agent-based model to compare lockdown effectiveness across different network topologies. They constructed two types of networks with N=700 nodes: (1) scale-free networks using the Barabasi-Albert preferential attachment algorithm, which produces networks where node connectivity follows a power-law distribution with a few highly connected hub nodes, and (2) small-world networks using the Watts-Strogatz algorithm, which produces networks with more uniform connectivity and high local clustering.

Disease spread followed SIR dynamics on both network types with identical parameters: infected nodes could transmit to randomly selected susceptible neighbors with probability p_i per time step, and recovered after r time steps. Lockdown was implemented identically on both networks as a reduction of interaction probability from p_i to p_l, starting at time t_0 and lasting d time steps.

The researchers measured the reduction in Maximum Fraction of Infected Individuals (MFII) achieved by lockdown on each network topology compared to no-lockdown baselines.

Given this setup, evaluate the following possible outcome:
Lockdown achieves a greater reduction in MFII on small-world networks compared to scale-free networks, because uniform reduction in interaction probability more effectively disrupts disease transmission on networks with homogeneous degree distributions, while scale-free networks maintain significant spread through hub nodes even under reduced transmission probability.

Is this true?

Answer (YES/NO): NO